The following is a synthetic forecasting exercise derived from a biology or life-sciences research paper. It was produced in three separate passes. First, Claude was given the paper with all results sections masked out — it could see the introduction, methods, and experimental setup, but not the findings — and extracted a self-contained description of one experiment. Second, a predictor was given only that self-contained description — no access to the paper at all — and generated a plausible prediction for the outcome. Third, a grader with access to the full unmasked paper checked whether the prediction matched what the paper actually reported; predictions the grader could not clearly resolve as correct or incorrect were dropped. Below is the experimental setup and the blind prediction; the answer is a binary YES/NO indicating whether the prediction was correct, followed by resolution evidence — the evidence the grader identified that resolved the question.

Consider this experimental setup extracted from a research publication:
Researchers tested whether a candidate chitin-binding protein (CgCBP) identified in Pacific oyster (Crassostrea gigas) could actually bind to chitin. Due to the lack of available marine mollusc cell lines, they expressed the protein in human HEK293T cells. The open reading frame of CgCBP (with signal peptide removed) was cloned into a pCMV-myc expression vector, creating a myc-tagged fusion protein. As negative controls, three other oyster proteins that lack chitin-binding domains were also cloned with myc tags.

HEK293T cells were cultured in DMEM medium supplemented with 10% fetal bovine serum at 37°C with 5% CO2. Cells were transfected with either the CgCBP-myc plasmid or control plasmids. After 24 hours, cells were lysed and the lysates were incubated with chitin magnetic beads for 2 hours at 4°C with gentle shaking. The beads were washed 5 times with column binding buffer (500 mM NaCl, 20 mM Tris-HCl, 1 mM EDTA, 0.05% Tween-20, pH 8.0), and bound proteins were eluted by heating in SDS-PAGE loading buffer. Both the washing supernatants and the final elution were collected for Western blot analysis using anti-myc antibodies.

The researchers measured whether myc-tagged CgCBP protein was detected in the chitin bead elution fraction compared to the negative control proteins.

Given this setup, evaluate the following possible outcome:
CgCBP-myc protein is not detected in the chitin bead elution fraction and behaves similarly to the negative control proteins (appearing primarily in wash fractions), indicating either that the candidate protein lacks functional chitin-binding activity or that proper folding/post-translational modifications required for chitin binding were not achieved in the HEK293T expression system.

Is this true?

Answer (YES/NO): NO